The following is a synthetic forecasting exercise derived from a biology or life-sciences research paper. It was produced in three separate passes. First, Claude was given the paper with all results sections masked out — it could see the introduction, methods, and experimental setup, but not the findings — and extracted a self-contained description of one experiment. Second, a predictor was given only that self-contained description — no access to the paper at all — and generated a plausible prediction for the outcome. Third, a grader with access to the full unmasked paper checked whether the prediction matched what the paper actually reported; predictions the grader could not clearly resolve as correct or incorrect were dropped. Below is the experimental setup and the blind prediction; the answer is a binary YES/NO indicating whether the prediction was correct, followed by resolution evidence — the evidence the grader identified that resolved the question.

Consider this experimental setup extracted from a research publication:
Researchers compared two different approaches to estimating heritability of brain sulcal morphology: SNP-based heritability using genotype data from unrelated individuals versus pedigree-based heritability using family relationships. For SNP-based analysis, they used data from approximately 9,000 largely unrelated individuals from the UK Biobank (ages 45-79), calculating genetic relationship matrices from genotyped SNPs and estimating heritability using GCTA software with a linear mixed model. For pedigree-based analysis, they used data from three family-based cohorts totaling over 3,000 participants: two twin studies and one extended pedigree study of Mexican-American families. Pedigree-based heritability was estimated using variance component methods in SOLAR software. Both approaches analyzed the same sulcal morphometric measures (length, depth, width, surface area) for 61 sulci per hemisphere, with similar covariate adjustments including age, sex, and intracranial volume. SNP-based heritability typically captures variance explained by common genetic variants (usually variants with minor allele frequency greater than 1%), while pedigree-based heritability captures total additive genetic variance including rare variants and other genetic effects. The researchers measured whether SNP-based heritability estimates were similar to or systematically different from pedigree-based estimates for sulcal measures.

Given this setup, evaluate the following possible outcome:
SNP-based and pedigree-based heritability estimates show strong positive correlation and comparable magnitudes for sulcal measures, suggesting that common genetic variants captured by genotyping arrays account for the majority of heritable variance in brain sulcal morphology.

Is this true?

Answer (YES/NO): NO